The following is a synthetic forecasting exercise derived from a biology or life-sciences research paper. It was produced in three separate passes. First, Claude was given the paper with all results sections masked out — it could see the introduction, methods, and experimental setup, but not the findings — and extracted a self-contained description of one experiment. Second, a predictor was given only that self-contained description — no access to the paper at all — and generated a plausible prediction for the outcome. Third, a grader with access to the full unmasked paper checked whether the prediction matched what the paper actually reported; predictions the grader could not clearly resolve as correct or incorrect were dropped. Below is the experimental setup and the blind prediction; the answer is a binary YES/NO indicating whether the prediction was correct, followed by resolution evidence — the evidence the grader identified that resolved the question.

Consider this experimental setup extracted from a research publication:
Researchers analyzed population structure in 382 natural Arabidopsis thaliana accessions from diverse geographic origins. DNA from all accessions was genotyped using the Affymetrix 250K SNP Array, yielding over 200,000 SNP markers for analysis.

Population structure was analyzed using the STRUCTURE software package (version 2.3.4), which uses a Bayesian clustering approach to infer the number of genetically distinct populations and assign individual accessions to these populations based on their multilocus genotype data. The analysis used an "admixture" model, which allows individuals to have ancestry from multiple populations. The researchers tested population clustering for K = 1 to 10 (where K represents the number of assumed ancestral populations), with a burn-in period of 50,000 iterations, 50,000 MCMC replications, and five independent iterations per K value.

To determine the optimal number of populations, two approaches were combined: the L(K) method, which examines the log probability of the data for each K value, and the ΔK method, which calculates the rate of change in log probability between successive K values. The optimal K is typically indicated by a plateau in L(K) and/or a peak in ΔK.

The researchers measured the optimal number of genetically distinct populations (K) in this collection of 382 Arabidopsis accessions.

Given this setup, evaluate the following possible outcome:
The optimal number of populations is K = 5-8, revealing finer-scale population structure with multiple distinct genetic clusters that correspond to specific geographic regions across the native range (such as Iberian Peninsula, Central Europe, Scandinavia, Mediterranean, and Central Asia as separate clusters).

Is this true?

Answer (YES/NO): NO